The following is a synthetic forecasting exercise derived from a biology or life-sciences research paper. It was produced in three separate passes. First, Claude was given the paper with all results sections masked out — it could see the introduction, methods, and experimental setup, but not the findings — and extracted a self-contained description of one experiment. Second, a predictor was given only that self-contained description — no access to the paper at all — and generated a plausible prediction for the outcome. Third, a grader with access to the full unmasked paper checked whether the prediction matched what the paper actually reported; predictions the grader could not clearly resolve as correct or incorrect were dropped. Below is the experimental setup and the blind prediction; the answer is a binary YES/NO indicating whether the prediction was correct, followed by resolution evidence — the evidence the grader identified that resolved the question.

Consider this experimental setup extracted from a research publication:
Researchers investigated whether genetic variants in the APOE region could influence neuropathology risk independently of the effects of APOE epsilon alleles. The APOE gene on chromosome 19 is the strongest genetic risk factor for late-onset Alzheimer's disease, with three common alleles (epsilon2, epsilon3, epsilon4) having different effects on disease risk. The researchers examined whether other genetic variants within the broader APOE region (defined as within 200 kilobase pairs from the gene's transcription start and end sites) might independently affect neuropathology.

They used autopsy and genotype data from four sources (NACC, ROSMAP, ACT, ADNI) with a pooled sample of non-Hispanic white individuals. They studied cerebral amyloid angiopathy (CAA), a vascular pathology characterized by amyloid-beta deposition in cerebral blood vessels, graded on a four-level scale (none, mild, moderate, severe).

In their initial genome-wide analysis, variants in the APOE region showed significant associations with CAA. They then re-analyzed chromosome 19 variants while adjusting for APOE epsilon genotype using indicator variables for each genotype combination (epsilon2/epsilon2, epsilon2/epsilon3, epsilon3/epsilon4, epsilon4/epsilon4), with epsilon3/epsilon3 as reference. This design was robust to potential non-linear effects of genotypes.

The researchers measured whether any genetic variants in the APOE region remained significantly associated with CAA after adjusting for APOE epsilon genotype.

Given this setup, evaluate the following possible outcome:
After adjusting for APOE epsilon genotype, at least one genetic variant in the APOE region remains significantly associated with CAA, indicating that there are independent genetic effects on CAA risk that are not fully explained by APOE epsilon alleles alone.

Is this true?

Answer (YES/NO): YES